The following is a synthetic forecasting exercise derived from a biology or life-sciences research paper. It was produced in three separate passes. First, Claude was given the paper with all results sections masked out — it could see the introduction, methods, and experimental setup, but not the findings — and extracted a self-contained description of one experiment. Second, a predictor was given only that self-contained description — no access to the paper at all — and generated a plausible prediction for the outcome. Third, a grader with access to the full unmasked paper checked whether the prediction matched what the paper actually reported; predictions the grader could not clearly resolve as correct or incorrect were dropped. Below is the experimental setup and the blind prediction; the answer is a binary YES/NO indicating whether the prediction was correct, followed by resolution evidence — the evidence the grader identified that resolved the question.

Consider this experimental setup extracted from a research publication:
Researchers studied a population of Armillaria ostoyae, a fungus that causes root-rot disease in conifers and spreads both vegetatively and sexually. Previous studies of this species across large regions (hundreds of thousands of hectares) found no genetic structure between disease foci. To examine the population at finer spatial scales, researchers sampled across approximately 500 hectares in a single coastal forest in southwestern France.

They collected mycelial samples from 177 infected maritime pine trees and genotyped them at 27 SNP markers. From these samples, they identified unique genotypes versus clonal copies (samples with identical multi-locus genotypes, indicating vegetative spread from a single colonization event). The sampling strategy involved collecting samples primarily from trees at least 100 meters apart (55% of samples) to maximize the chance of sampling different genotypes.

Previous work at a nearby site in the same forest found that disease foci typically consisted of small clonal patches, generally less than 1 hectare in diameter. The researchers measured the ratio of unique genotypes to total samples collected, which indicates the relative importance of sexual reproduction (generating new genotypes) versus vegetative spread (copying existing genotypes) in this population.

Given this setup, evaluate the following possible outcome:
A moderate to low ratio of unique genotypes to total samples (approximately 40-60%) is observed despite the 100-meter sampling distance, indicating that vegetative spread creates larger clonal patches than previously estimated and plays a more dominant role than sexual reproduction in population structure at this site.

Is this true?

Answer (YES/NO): NO